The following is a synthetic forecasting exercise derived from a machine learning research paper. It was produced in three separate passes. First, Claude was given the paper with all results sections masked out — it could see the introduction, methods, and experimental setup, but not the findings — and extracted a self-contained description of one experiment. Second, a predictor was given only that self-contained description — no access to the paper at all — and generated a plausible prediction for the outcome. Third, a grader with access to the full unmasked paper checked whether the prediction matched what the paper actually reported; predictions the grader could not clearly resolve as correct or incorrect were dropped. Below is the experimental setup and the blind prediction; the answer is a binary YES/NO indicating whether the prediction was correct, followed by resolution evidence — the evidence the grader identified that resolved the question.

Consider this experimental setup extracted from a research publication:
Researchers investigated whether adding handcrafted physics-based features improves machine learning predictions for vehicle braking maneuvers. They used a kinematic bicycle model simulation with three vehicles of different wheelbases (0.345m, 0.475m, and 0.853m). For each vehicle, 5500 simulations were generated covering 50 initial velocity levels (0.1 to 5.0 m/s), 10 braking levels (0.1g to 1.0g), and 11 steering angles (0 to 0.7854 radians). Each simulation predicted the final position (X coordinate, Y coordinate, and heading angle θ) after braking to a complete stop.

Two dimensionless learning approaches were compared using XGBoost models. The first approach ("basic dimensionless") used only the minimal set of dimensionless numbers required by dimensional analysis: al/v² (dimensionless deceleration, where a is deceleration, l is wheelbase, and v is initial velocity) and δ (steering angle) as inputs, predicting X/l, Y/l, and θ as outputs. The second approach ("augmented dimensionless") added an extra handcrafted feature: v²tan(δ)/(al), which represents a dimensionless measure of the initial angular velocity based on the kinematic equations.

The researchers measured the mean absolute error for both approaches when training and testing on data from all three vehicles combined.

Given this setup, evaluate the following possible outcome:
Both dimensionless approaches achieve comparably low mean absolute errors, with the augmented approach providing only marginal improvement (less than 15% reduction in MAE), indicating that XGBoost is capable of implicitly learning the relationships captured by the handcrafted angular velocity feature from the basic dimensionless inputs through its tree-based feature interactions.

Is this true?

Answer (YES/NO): NO